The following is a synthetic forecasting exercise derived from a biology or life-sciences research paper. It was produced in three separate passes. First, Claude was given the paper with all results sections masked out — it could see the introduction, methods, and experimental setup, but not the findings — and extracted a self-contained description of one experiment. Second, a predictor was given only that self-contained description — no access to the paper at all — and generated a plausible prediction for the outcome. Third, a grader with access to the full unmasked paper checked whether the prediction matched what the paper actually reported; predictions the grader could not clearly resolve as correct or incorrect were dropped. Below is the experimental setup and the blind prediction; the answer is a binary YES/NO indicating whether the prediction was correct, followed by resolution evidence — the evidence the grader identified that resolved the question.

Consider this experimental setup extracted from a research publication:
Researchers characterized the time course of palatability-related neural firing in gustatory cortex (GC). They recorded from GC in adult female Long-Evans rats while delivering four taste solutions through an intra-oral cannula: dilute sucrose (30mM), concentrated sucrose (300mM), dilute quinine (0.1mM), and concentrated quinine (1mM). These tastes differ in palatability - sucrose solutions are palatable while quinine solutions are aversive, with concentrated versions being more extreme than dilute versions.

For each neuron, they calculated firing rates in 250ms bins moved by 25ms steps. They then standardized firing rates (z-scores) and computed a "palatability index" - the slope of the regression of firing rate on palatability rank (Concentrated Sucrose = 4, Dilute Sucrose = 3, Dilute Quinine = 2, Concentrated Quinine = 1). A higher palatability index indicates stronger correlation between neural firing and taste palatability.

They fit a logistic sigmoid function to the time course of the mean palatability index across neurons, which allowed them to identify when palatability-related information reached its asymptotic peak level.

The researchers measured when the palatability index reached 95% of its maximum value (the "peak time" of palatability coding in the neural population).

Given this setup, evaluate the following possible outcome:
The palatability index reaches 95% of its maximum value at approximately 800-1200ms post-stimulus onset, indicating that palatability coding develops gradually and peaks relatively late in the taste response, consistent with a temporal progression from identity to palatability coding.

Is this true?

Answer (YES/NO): YES